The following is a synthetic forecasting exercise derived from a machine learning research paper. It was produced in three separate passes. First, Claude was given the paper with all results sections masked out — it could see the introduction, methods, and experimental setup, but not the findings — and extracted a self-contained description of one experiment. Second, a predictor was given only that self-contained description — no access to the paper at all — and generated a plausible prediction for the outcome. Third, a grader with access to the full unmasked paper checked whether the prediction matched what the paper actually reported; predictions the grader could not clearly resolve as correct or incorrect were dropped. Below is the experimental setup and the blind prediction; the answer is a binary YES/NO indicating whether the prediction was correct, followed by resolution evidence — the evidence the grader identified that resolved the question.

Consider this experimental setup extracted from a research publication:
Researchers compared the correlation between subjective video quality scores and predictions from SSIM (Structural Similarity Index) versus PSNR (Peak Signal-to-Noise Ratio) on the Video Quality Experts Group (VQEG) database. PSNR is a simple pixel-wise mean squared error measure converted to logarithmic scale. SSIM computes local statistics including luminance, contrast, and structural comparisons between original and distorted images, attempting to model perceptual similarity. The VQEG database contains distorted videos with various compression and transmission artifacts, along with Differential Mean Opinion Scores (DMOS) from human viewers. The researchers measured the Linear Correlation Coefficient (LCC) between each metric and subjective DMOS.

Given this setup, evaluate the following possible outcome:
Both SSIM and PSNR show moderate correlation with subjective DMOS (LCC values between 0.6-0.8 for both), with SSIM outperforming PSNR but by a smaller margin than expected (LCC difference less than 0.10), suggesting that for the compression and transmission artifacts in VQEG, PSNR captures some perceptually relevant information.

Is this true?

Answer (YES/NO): YES